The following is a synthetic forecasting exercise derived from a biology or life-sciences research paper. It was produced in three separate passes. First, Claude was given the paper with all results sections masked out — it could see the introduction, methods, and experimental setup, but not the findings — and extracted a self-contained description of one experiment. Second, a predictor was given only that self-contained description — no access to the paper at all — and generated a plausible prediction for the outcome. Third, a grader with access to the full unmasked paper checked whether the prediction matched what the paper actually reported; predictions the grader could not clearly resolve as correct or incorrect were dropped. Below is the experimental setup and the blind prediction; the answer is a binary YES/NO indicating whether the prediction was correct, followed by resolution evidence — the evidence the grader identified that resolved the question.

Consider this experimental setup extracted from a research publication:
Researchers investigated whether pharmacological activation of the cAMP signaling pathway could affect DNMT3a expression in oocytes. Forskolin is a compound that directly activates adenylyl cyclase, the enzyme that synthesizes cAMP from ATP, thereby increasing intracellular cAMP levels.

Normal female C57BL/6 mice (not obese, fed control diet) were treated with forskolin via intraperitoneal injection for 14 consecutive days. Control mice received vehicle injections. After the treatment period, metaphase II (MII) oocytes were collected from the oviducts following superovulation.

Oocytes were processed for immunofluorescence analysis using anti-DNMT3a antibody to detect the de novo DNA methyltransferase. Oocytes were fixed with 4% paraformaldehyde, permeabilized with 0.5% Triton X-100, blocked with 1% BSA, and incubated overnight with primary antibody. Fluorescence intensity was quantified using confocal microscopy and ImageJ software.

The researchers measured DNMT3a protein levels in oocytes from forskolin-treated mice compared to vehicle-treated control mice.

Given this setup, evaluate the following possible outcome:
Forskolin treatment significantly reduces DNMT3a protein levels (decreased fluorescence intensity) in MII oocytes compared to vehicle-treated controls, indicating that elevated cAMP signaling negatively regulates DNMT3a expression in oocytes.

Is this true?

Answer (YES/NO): NO